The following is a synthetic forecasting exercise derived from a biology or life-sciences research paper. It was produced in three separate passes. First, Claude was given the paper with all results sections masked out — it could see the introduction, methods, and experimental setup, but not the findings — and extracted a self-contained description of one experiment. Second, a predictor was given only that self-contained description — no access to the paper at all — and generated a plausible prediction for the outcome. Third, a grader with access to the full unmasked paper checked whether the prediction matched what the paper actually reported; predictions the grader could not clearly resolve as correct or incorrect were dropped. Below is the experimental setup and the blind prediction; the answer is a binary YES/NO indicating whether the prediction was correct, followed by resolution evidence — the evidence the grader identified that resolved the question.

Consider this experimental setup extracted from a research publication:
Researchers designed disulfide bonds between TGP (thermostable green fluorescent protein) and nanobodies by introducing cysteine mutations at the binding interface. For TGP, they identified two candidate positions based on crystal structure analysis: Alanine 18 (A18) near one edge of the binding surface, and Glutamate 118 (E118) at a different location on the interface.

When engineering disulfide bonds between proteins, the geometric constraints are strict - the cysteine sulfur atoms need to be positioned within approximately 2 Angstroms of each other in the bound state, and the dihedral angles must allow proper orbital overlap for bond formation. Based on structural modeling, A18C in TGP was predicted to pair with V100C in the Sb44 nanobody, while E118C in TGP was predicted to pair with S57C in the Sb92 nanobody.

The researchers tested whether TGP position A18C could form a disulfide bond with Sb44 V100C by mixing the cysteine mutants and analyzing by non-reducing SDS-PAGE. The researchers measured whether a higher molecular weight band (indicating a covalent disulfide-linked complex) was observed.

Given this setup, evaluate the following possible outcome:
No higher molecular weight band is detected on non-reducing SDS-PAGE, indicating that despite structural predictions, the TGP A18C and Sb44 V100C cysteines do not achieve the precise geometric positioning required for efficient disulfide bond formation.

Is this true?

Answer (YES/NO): NO